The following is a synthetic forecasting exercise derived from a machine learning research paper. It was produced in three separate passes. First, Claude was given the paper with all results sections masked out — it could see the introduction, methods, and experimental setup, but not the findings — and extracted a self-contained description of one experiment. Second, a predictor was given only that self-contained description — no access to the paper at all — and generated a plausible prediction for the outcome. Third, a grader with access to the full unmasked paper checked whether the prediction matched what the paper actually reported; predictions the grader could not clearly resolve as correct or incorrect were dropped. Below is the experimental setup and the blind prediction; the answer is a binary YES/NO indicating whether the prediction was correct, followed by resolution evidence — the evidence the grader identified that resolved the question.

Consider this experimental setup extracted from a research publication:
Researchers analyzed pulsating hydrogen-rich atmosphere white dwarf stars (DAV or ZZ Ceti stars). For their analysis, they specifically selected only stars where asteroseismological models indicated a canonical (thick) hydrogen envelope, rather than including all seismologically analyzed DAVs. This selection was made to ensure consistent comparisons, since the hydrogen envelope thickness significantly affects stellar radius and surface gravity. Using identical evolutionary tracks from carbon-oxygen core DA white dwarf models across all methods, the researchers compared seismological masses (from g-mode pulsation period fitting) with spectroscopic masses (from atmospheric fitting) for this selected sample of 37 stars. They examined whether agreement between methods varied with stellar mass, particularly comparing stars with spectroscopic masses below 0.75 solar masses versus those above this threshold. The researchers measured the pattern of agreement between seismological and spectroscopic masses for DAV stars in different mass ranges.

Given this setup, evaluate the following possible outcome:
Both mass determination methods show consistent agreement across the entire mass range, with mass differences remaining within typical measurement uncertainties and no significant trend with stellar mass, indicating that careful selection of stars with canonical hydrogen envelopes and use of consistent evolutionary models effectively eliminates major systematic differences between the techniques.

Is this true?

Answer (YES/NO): NO